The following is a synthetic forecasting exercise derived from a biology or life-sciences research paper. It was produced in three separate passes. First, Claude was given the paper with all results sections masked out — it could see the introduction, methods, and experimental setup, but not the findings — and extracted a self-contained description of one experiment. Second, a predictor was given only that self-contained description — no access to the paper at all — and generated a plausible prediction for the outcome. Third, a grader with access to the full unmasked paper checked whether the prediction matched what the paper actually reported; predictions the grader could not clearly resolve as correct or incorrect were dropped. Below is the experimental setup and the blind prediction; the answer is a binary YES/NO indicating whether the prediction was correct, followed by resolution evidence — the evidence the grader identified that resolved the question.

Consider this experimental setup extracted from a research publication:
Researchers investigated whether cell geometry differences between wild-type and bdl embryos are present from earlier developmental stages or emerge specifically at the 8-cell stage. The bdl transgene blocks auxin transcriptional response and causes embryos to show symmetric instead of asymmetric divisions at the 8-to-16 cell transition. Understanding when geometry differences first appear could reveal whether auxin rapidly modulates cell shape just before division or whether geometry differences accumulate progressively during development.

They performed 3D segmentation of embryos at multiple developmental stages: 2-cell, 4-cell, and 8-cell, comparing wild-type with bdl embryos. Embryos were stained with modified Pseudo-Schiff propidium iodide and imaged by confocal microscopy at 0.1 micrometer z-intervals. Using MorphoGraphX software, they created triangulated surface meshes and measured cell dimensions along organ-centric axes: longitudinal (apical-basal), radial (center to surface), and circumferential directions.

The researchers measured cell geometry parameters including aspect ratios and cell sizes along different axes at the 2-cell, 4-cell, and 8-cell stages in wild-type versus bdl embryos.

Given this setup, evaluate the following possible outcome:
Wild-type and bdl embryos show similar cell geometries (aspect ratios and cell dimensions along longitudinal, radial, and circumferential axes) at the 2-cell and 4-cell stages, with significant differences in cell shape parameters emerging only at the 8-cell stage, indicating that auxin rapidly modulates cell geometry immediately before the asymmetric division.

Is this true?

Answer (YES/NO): NO